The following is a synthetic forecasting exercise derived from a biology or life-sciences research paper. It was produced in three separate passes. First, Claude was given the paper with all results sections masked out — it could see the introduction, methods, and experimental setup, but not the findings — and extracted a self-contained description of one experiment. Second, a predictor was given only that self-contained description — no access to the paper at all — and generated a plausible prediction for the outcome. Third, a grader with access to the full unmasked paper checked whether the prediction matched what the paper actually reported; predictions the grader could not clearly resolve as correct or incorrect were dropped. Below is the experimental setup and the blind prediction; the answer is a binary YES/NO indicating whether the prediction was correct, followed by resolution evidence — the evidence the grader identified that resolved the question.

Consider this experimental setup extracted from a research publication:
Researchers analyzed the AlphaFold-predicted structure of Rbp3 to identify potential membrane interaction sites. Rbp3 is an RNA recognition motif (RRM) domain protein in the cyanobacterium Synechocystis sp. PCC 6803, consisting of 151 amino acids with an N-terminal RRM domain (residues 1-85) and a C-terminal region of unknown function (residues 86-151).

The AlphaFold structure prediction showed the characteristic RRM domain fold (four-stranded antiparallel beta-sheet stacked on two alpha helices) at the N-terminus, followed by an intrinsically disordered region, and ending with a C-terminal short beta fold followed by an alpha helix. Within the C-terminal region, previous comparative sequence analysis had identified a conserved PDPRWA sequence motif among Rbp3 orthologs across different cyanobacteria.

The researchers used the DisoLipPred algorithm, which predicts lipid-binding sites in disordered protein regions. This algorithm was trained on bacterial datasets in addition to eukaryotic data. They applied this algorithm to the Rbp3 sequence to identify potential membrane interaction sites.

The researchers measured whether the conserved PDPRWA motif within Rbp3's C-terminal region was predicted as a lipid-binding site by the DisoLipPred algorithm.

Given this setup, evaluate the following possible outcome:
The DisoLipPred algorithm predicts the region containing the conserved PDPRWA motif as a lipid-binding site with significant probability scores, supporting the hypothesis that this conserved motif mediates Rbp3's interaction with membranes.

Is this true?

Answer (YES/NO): YES